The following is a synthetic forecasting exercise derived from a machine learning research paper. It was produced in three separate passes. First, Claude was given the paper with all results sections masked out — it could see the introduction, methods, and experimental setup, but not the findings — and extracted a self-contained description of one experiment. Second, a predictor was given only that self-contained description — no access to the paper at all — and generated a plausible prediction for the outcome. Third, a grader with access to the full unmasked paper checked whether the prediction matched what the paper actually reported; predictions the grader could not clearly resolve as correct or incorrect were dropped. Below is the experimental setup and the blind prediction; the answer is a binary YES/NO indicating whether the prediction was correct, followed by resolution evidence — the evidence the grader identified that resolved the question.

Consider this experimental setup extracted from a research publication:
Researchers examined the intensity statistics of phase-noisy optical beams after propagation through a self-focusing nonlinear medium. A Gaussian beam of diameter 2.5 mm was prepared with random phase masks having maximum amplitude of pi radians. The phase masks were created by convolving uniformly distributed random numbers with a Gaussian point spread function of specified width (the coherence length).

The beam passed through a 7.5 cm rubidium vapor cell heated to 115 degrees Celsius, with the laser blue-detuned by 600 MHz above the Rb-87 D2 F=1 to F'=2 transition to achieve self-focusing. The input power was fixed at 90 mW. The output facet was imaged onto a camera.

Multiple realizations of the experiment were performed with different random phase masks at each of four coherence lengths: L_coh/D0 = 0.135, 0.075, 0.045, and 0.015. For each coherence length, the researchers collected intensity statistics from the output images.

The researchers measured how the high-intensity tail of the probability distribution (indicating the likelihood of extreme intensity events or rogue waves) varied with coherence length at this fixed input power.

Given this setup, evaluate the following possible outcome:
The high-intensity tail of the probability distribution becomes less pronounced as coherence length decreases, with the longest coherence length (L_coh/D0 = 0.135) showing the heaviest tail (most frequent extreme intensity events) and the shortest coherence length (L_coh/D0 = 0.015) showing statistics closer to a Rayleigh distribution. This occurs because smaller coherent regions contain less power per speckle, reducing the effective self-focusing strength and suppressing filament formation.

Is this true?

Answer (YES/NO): NO